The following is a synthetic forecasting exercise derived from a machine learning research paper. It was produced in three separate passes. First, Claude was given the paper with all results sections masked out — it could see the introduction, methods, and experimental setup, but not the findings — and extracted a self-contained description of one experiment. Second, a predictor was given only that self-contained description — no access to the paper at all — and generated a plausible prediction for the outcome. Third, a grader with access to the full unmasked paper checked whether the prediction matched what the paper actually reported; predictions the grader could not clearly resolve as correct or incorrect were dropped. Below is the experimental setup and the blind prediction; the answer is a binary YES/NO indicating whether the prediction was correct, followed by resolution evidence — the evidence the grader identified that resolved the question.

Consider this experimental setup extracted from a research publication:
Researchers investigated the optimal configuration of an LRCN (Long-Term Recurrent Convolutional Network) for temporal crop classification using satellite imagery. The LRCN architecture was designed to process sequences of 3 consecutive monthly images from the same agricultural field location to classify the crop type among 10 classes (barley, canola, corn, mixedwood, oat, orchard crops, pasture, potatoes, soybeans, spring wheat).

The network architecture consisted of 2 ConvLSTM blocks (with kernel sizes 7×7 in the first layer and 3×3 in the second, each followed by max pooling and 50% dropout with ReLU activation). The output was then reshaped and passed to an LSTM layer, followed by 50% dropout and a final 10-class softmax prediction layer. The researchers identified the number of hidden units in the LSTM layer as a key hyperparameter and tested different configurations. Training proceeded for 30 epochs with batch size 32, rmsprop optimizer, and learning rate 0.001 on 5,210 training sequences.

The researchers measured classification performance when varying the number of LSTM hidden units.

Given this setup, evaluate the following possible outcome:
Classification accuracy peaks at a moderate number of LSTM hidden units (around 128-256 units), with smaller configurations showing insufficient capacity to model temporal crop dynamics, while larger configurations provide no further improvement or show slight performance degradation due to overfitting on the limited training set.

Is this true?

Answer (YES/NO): NO